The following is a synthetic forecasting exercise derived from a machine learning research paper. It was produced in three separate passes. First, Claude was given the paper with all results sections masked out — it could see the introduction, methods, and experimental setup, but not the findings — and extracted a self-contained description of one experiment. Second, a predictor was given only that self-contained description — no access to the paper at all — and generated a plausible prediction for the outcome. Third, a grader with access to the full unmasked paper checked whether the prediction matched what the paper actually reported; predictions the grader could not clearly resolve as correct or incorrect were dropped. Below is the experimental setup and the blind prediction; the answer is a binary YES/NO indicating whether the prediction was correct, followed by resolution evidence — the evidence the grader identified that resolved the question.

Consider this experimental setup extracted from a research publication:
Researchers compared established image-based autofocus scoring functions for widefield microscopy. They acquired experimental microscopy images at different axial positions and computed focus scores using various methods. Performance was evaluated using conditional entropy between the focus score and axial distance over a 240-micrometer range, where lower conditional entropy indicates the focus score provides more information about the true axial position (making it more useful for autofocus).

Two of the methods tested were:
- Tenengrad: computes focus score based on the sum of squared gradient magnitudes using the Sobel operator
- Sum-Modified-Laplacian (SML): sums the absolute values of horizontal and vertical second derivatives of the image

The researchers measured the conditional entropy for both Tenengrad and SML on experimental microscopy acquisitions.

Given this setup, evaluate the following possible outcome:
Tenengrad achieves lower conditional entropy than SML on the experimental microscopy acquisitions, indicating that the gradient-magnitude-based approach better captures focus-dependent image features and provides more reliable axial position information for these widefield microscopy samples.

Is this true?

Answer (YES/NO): NO